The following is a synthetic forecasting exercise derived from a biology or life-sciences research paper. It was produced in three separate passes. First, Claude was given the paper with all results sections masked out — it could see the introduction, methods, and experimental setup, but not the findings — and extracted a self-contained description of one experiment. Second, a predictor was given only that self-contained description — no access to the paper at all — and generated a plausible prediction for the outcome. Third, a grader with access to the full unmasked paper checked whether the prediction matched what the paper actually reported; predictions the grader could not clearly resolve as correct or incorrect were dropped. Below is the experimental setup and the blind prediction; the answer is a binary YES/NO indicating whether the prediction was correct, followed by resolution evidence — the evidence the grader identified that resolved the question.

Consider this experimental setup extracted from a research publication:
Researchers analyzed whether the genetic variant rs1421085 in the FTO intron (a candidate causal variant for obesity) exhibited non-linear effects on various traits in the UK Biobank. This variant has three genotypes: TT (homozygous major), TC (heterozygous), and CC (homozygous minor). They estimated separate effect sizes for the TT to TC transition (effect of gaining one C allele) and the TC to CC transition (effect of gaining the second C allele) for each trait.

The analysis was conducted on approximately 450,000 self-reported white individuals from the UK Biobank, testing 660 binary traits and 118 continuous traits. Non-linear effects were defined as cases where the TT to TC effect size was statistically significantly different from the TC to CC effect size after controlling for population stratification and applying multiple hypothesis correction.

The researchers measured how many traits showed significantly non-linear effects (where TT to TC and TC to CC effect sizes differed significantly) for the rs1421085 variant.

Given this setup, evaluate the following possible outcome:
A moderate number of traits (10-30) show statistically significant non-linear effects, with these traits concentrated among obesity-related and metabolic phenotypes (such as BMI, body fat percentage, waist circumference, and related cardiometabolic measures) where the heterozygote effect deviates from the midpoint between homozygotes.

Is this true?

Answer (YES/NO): NO